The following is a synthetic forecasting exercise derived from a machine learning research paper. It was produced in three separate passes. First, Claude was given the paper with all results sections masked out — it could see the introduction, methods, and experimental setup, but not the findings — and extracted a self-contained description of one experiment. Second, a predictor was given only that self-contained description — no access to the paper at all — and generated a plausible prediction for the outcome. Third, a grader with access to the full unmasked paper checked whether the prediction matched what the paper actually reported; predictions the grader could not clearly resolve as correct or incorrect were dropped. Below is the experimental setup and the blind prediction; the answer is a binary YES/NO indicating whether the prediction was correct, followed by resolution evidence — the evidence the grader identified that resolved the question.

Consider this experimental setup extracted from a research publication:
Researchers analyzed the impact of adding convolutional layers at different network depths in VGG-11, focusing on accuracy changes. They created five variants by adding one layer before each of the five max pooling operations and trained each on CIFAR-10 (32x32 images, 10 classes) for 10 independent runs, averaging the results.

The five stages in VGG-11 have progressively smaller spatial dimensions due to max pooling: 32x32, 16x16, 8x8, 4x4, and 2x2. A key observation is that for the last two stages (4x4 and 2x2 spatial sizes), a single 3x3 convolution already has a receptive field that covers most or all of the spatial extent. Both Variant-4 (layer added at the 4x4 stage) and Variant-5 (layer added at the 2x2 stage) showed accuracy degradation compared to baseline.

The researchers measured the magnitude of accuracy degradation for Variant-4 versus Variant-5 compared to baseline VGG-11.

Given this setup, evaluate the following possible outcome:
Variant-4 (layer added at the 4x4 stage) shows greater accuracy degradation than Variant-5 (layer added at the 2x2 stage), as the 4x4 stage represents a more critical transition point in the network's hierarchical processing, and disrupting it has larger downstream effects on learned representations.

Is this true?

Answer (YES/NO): NO